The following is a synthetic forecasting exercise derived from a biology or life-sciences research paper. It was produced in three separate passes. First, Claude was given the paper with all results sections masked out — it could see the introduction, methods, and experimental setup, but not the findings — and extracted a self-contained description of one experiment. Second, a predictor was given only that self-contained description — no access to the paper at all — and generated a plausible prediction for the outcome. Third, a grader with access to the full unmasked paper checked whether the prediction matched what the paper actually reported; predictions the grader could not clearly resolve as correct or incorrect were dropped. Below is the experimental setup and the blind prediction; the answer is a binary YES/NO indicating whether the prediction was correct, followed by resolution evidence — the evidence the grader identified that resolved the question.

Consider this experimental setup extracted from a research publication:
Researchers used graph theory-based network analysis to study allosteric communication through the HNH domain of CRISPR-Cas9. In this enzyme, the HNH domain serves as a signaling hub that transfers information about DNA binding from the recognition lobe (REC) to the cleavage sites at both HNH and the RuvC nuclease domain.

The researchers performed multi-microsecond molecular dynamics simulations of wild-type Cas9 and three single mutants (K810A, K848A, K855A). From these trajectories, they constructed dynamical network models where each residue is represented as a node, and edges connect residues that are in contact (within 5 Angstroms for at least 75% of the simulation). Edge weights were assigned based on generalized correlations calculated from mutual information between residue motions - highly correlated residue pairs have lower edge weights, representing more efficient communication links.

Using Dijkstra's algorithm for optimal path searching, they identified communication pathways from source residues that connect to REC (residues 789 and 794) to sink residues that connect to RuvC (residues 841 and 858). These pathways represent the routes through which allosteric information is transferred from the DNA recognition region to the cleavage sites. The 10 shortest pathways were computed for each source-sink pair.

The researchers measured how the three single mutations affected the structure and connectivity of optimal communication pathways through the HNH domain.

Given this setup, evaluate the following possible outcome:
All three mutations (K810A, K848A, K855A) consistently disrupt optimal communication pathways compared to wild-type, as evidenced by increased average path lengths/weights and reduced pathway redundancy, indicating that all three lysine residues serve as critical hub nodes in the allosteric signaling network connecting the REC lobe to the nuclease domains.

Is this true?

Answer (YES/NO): NO